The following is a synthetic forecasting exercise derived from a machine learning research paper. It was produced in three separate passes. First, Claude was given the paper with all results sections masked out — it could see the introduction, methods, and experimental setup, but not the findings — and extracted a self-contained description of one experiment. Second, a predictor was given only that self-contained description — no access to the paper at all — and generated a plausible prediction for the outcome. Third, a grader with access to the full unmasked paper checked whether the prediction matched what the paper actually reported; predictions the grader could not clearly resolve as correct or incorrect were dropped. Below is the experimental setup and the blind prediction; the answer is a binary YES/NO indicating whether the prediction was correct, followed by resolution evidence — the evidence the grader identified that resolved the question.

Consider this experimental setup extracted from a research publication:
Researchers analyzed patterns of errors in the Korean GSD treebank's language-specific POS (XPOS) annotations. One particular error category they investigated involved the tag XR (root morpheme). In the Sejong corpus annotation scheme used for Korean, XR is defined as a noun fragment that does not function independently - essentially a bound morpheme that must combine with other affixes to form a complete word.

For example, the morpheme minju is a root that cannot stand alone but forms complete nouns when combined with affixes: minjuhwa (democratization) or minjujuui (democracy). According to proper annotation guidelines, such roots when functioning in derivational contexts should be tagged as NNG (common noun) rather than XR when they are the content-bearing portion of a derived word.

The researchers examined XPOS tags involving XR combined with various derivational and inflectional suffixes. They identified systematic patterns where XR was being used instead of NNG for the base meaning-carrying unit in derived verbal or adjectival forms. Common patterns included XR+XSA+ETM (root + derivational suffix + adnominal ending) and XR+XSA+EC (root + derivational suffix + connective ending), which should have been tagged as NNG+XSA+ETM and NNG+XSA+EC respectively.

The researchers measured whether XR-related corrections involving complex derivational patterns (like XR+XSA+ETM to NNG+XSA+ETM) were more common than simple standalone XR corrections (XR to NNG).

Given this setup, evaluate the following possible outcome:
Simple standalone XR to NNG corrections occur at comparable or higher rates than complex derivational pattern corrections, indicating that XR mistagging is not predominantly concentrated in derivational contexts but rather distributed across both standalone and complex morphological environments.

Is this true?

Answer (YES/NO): NO